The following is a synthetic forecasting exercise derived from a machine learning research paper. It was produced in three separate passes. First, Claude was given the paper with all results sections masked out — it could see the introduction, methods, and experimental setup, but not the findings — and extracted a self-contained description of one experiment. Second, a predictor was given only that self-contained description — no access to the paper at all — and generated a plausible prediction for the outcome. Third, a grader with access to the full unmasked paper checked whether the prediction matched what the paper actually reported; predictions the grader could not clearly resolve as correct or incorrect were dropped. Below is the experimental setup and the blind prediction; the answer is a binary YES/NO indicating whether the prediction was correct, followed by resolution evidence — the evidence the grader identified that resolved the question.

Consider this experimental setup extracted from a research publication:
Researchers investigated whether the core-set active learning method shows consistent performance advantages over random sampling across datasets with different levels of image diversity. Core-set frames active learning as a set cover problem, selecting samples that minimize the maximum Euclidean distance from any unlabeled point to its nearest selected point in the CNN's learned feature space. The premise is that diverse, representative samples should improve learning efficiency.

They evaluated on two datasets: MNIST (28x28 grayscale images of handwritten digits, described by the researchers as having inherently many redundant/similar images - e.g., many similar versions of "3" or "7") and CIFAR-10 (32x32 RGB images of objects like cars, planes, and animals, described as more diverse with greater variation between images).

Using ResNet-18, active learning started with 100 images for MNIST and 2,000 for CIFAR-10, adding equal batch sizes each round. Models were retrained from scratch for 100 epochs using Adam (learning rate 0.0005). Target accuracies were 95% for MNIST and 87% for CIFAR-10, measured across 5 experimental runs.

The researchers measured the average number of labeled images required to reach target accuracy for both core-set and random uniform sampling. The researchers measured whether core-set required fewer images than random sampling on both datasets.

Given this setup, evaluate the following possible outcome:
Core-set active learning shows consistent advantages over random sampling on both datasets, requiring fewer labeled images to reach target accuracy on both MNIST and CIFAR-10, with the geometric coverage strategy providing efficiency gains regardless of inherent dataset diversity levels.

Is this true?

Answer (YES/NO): NO